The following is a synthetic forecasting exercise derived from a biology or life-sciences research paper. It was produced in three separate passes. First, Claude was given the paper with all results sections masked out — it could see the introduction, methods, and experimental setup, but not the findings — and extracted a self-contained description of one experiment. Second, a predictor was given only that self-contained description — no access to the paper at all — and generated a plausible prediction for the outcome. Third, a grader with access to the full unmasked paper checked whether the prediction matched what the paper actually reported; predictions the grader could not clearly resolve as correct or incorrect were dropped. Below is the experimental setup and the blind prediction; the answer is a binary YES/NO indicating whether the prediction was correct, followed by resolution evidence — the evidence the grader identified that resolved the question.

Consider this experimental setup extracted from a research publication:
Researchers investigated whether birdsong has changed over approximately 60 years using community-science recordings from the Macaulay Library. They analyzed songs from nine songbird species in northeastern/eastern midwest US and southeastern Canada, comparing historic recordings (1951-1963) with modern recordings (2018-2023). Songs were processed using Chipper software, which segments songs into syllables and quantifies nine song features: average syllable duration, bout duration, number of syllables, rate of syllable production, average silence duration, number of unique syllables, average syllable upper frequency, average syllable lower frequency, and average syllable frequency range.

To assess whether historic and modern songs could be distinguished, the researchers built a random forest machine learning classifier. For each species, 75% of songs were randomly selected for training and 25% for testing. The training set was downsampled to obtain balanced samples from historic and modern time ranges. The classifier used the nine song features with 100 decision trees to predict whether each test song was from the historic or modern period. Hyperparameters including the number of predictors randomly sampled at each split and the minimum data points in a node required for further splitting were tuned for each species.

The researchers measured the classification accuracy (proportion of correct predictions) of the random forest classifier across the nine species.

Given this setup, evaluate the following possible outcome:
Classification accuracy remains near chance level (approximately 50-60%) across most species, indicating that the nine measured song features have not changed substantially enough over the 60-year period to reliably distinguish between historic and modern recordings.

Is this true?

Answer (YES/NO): NO